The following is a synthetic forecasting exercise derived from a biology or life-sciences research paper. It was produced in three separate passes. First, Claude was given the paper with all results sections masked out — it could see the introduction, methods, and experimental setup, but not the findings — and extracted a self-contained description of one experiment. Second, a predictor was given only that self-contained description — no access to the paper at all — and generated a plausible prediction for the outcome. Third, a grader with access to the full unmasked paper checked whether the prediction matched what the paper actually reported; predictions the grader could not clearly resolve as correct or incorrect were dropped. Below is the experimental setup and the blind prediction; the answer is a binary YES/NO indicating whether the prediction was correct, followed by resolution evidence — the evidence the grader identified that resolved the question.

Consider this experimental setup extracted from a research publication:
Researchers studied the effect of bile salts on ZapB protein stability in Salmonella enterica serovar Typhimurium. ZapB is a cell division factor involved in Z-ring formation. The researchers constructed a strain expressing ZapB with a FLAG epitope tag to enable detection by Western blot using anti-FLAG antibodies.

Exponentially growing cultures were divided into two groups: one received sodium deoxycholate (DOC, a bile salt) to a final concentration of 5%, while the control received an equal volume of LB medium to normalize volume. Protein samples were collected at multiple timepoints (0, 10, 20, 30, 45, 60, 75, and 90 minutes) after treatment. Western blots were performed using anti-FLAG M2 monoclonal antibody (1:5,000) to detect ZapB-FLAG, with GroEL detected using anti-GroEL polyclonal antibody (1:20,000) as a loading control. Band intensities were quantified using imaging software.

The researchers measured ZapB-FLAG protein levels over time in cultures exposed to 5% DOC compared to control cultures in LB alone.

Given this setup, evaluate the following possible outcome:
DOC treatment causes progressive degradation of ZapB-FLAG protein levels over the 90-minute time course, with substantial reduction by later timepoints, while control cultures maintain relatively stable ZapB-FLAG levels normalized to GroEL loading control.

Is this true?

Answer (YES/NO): YES